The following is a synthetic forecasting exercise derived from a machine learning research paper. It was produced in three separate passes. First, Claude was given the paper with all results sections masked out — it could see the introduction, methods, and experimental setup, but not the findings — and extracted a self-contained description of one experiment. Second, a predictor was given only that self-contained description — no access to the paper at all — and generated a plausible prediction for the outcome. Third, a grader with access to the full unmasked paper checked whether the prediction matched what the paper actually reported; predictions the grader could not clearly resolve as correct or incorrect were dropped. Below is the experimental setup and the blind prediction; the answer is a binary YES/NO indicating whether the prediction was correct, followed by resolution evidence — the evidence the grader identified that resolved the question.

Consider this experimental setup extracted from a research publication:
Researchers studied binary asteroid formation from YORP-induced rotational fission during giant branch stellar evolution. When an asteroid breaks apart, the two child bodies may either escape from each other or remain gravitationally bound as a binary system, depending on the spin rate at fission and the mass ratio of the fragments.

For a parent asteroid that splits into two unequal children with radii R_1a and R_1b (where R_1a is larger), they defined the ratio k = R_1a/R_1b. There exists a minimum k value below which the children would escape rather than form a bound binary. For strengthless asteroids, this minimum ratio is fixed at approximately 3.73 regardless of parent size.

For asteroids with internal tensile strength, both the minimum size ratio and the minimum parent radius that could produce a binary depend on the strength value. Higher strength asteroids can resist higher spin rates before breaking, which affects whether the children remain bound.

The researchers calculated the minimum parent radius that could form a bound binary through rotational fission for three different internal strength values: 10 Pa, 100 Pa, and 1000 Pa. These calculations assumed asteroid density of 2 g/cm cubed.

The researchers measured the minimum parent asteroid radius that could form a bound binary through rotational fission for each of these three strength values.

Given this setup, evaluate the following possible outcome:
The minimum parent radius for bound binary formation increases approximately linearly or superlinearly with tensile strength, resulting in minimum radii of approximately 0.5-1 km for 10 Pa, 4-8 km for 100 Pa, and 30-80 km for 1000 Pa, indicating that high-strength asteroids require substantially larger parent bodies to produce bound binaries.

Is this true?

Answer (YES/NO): NO